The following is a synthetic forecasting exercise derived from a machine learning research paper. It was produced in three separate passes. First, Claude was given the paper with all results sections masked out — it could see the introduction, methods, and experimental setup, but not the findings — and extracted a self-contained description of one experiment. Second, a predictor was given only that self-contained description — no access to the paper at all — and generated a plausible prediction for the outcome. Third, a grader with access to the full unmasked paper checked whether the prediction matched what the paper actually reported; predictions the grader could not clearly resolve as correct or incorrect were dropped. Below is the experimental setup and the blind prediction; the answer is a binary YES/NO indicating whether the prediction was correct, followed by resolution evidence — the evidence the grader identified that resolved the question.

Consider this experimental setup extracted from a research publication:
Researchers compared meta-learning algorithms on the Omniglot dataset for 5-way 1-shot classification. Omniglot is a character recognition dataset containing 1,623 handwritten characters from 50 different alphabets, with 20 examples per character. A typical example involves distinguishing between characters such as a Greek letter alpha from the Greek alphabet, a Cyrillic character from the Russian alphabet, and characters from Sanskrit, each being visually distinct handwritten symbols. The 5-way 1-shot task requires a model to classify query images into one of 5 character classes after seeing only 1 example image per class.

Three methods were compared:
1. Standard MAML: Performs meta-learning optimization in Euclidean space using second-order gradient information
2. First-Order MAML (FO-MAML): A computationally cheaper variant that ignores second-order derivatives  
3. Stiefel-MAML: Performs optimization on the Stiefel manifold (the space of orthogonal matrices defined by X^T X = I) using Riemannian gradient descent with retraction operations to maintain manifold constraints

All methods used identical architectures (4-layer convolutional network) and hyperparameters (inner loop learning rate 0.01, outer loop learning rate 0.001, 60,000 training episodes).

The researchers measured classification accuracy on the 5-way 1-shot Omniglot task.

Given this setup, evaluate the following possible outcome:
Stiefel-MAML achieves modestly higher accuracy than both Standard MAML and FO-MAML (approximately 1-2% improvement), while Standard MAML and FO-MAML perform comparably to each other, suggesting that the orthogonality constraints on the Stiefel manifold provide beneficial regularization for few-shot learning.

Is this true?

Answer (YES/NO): NO